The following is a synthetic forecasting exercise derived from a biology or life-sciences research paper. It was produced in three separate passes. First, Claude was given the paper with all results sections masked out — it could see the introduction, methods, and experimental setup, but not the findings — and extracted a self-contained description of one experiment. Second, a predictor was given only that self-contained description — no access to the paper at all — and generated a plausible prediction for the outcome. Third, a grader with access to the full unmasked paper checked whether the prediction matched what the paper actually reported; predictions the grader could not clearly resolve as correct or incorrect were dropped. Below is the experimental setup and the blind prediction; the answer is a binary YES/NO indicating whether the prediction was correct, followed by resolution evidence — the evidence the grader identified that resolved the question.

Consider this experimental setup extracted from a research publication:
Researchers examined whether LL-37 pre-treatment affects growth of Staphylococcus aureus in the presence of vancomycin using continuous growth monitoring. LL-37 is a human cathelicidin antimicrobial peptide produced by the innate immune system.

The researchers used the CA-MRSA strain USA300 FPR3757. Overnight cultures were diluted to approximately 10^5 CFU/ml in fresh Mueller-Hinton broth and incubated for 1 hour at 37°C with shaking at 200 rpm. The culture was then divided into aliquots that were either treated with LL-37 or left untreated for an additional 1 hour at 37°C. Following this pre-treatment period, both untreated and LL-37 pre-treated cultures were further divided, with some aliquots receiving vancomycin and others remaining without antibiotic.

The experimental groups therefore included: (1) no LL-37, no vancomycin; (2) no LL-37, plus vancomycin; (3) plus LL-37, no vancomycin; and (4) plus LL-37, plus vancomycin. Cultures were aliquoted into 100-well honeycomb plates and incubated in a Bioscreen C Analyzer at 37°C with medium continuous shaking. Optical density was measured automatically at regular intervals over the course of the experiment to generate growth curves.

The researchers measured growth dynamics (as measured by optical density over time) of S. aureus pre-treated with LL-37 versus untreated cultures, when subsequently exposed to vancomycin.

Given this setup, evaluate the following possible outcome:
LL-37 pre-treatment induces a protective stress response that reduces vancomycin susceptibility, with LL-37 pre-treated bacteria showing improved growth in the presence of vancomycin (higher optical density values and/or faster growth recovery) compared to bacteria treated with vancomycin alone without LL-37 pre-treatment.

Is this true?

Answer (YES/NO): YES